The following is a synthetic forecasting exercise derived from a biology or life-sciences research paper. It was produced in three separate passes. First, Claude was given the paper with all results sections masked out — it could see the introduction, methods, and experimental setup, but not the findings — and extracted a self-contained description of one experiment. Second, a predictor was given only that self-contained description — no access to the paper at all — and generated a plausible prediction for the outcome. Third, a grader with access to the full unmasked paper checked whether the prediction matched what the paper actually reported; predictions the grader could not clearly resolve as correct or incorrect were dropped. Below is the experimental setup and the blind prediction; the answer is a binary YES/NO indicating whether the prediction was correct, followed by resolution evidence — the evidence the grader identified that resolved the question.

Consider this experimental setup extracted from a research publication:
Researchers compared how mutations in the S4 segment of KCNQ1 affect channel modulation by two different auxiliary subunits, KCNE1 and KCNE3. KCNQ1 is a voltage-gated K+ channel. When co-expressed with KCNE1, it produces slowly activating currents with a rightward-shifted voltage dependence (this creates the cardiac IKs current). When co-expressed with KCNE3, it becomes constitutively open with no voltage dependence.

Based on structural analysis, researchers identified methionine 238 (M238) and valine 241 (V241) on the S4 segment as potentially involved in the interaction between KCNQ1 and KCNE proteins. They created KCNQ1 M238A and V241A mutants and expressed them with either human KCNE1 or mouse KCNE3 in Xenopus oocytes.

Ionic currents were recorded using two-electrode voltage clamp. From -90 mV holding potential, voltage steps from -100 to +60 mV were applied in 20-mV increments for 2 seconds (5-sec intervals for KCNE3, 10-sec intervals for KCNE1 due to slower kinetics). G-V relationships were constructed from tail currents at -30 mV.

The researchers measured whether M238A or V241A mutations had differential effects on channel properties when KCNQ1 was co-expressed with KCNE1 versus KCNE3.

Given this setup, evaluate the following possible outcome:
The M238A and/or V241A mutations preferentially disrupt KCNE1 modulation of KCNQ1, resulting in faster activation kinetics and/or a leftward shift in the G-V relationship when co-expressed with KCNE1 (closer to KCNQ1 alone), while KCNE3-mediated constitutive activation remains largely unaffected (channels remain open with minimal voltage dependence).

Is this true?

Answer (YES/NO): NO